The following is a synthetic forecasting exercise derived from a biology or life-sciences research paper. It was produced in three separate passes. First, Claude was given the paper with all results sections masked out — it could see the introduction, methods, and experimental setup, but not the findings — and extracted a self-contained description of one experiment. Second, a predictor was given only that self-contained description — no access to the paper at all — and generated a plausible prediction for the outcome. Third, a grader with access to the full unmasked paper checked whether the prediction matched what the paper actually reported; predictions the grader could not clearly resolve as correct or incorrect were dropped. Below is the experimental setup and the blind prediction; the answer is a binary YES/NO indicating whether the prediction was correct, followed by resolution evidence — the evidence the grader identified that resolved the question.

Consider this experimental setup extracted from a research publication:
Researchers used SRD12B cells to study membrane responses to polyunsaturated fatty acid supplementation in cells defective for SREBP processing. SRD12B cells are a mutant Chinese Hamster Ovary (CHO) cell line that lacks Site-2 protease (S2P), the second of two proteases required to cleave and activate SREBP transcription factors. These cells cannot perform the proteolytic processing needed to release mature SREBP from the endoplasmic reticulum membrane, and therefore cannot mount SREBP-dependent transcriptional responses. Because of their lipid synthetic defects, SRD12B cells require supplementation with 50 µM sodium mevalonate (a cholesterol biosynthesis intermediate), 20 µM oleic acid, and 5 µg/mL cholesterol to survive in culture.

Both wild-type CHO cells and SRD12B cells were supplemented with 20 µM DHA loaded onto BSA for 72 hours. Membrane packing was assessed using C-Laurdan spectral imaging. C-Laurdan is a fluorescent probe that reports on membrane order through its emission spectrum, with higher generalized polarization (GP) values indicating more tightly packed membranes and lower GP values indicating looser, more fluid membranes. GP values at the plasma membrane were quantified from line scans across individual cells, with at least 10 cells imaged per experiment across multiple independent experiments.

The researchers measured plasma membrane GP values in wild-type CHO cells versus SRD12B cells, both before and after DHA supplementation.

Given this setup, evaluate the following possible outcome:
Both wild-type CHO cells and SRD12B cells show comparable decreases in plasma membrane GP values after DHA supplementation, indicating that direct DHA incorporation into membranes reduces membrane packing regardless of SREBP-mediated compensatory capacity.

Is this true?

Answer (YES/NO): NO